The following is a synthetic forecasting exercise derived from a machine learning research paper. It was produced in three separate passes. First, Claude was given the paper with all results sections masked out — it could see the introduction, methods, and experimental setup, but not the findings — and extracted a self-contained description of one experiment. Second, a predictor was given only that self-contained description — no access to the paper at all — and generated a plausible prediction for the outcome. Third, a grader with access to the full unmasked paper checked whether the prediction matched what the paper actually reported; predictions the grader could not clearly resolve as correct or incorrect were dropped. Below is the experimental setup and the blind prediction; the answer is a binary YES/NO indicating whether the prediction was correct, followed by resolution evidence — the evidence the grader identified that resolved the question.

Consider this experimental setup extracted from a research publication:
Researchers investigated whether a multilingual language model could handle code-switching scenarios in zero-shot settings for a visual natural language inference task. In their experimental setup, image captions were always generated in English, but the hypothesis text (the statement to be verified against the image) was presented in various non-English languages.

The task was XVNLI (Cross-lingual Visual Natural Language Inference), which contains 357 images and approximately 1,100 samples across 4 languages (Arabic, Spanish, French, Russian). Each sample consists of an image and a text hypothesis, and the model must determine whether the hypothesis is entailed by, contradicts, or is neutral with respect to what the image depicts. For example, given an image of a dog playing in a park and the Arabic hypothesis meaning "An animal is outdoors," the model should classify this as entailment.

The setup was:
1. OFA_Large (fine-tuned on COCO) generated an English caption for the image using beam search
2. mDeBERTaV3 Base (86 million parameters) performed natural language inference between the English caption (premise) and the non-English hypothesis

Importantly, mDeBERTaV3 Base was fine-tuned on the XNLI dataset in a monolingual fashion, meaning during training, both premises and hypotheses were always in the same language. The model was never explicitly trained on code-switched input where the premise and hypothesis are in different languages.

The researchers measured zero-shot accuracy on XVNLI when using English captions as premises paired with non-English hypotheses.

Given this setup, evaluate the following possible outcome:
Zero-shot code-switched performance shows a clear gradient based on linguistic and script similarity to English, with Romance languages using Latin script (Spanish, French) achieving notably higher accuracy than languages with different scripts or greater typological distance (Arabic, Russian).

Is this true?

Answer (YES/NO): NO